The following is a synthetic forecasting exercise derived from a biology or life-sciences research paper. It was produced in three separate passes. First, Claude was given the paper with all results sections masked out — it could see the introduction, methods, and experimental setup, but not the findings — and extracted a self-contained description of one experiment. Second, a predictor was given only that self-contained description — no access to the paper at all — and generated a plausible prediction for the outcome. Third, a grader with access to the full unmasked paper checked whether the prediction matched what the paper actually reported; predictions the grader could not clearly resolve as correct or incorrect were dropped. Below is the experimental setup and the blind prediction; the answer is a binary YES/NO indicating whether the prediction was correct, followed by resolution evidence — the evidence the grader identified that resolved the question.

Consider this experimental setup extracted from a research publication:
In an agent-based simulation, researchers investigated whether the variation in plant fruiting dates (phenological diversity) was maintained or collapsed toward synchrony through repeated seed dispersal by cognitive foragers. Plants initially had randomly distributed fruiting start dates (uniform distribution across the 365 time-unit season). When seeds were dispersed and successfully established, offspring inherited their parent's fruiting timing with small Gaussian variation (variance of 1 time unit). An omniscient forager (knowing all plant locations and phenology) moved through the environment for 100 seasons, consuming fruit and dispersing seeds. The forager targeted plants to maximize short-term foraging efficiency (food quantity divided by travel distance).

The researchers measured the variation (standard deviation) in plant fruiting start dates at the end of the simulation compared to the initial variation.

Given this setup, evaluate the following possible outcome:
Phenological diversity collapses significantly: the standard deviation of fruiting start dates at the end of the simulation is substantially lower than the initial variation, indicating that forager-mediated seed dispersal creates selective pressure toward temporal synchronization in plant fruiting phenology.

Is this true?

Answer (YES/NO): NO